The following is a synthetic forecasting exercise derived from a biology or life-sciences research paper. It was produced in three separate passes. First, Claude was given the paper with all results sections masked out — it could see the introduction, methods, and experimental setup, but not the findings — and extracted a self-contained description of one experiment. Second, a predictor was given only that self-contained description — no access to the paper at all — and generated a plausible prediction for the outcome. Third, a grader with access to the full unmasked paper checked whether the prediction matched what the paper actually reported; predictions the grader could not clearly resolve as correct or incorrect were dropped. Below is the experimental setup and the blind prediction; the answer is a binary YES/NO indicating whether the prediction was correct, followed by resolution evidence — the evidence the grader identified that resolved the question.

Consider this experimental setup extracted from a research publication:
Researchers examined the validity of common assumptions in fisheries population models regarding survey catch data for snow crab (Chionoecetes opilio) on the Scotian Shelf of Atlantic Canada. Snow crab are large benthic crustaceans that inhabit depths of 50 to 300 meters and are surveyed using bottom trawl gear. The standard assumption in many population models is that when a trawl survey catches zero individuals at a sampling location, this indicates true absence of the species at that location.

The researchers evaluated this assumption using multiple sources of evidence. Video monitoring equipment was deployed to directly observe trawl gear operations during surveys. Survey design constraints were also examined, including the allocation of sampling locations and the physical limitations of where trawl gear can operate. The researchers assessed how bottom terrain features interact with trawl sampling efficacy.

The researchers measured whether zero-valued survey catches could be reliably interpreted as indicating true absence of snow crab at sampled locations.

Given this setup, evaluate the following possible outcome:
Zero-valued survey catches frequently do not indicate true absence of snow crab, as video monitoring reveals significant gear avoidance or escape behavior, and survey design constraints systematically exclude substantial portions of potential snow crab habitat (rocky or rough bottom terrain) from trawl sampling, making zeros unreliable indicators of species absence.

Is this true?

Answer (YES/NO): NO